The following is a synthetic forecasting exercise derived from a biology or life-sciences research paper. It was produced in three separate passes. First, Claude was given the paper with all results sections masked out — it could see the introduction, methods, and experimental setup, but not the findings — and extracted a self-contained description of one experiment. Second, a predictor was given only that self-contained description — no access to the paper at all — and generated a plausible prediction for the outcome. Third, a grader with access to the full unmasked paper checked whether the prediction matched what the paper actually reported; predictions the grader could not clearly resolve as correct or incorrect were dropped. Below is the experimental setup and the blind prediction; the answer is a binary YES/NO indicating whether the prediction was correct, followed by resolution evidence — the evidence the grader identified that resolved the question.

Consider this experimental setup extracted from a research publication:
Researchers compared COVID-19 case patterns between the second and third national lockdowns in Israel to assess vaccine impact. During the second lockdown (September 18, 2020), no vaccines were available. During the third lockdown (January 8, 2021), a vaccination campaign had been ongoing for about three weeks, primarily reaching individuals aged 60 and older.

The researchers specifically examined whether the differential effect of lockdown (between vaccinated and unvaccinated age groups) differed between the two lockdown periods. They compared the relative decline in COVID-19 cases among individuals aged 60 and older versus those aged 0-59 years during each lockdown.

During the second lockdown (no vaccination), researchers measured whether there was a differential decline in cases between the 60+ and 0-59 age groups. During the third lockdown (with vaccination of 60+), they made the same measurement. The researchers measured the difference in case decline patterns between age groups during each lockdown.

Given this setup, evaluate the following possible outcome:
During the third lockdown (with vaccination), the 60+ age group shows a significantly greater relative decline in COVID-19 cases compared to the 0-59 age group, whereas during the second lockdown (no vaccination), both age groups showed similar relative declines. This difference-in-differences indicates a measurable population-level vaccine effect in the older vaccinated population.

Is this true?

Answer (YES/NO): YES